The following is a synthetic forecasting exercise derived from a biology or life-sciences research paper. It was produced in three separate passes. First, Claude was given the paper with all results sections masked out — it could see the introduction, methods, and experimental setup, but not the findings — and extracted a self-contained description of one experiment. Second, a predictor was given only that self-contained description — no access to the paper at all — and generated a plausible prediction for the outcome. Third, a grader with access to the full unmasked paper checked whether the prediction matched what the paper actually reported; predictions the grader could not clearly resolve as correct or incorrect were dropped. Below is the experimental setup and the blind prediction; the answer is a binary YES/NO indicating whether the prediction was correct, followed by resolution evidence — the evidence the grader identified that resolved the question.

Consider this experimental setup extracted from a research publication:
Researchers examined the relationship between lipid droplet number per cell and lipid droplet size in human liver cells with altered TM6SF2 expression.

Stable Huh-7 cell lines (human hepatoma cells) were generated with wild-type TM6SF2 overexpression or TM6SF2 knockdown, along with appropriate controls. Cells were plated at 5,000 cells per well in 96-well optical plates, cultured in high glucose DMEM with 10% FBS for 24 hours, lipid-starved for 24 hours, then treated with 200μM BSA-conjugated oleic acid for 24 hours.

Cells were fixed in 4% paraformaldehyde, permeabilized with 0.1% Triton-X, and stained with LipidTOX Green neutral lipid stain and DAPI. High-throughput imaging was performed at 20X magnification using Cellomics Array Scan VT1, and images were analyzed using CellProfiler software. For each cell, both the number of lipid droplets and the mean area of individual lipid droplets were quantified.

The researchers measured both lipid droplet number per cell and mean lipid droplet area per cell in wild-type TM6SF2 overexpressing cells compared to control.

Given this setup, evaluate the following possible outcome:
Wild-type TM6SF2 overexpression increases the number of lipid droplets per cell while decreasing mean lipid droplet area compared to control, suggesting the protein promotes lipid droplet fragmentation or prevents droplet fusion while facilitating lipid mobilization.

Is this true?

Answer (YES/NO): NO